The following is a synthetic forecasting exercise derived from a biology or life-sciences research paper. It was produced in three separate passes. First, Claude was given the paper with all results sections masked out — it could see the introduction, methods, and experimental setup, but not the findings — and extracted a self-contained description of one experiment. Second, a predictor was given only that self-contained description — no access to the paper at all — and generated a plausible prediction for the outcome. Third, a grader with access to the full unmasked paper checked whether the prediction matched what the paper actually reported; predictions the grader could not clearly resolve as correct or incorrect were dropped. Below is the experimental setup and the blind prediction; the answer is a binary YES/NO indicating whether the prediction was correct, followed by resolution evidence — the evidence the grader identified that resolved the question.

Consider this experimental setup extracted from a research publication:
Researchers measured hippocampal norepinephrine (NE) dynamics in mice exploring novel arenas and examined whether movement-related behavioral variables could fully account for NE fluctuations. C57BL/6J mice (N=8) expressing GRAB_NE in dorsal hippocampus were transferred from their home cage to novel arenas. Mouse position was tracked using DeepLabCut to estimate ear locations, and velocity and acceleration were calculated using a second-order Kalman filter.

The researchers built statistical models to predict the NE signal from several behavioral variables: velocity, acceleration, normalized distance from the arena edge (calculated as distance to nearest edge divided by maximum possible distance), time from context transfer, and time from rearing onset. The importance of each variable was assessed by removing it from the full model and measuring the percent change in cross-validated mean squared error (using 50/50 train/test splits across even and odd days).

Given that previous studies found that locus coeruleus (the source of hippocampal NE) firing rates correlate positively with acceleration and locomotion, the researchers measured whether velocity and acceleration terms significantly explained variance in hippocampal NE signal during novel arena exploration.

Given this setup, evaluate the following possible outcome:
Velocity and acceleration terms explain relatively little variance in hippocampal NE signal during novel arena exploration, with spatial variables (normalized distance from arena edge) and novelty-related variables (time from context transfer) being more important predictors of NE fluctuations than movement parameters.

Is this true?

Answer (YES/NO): NO